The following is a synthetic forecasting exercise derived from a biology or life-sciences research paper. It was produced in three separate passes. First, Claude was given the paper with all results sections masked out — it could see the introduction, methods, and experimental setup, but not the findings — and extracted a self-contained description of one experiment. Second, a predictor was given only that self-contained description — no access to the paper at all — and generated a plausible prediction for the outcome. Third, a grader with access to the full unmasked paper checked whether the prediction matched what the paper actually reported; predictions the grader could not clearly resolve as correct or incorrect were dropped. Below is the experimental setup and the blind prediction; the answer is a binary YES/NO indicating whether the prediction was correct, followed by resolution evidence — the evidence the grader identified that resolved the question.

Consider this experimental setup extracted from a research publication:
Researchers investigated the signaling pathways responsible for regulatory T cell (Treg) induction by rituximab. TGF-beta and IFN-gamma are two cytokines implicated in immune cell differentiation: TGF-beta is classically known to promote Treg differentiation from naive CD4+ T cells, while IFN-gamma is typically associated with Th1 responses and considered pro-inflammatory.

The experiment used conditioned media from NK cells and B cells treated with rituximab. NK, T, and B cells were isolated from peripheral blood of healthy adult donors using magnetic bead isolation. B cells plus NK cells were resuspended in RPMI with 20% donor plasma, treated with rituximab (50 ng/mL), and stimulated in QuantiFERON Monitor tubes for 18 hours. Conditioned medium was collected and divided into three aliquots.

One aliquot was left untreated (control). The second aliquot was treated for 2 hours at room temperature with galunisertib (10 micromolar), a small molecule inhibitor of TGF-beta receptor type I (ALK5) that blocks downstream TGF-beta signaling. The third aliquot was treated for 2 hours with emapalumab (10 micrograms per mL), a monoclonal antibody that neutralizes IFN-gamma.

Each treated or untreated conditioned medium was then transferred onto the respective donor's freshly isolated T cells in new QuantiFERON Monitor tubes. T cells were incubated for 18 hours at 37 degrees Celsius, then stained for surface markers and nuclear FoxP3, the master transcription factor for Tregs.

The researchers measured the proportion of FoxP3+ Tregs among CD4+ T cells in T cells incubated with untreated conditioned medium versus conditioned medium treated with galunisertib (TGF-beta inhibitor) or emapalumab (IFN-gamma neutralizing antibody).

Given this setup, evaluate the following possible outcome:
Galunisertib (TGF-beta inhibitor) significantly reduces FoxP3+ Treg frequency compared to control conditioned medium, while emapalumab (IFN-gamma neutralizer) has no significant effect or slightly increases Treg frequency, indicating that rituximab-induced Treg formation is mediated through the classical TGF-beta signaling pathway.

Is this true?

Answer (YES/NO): YES